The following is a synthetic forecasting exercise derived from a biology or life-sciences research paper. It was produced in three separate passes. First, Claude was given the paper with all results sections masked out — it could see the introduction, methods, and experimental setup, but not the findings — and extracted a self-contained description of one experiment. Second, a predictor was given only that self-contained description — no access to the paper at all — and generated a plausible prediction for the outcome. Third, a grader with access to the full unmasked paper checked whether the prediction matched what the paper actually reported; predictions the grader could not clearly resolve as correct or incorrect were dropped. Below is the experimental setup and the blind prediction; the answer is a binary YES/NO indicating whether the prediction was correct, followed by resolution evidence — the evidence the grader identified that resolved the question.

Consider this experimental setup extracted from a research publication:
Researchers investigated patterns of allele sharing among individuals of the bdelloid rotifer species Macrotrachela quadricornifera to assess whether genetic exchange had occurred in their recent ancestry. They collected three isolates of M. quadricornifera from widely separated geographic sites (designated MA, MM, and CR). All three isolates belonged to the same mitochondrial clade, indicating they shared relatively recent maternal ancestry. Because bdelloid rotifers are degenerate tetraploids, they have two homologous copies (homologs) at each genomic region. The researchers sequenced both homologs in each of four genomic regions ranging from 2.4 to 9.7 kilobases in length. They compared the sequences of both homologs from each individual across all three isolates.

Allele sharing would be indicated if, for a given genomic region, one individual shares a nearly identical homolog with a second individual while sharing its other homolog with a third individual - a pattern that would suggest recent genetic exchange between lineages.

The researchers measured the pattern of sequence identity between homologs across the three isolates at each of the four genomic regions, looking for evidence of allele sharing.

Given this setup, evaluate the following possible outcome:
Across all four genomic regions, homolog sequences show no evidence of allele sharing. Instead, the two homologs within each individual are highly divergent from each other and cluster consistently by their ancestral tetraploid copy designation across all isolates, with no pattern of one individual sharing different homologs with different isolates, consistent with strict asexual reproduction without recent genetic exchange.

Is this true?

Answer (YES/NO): NO